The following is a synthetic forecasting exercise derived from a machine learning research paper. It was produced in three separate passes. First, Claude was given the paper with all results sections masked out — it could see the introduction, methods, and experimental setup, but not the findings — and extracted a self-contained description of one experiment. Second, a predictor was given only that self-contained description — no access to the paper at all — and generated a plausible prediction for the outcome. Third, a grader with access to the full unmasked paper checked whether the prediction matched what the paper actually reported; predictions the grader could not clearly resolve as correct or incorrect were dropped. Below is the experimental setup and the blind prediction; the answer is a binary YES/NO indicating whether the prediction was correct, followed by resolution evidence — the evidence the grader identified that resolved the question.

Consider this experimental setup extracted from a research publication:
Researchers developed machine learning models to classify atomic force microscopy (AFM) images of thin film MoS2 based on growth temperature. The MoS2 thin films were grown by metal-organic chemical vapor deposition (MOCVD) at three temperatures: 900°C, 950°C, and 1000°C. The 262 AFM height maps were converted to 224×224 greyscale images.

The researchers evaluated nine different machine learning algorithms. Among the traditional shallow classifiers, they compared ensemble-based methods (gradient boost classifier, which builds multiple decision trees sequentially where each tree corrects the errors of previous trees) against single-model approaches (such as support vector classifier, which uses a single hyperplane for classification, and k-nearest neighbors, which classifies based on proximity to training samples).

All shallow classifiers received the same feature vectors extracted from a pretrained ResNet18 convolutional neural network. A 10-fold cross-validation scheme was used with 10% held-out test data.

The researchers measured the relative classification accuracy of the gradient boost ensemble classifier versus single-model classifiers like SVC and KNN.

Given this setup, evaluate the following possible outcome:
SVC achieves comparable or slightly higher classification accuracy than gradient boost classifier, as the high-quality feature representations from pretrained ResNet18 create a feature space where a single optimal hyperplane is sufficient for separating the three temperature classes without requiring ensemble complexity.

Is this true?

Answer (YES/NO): YES